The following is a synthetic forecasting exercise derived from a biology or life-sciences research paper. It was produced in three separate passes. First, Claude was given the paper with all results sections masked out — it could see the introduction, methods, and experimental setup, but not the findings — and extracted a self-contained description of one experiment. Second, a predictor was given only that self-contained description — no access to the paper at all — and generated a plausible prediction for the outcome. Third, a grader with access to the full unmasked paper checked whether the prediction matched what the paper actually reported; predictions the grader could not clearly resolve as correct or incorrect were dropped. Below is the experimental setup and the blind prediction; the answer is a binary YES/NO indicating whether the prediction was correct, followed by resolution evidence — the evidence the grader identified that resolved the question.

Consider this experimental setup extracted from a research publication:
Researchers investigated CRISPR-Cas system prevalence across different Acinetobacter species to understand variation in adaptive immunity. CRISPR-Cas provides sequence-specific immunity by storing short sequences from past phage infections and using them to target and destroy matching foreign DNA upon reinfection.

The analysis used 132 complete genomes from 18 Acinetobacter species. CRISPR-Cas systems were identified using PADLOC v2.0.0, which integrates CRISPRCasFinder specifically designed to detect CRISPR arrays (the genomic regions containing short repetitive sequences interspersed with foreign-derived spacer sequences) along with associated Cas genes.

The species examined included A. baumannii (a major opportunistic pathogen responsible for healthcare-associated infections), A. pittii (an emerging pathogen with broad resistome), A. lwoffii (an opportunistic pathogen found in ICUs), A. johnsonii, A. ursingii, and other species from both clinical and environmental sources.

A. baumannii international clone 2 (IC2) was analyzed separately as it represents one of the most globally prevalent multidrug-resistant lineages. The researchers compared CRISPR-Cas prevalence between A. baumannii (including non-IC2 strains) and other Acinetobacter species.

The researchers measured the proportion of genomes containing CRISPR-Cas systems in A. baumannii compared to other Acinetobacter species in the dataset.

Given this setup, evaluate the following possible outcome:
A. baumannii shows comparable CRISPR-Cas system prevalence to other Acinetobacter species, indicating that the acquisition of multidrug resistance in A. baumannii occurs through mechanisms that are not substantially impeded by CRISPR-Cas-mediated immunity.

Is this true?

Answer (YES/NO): NO